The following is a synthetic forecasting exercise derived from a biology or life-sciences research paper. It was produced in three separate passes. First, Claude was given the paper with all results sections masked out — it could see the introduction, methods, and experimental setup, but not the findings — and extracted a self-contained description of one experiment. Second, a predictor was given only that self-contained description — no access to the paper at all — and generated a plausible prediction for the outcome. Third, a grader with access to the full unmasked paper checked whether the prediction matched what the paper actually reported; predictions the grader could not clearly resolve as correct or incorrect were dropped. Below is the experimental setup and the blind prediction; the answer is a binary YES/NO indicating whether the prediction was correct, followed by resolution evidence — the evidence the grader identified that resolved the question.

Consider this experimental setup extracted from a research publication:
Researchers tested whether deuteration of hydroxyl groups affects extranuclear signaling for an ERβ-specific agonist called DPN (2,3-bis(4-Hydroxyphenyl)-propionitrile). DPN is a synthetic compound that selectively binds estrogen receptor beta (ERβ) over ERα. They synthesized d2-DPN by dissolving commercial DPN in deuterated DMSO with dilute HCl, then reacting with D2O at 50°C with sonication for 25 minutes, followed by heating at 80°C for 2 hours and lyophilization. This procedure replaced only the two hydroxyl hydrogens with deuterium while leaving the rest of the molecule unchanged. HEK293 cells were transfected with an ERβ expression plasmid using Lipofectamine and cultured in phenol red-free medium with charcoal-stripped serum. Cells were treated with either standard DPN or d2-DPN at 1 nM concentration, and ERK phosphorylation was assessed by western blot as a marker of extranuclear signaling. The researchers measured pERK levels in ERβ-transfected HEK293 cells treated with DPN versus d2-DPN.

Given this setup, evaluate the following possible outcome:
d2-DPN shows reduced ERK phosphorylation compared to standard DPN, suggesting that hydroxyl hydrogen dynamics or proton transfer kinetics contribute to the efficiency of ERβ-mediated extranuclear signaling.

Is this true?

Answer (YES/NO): YES